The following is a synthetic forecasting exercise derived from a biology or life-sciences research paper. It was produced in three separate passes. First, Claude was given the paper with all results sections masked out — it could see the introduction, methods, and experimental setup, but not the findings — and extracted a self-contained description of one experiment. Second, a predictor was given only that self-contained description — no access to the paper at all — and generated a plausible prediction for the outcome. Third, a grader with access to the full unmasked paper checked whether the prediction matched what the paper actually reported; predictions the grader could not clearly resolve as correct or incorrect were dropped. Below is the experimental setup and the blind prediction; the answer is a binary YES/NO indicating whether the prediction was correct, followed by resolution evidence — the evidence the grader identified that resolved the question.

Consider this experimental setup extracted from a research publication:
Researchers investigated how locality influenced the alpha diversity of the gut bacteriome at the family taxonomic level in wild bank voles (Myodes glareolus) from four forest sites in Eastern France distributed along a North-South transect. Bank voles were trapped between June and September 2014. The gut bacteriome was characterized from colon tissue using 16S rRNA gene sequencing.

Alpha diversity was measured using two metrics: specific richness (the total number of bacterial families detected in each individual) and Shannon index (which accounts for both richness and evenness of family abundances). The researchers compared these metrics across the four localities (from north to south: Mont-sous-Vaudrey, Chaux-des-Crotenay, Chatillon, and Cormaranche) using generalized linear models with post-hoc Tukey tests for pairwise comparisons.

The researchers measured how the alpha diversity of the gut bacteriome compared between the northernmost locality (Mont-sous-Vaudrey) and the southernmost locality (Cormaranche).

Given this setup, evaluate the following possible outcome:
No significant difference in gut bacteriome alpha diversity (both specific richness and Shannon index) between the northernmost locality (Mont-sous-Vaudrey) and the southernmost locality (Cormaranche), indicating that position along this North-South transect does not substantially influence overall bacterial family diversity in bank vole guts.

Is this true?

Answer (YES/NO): NO